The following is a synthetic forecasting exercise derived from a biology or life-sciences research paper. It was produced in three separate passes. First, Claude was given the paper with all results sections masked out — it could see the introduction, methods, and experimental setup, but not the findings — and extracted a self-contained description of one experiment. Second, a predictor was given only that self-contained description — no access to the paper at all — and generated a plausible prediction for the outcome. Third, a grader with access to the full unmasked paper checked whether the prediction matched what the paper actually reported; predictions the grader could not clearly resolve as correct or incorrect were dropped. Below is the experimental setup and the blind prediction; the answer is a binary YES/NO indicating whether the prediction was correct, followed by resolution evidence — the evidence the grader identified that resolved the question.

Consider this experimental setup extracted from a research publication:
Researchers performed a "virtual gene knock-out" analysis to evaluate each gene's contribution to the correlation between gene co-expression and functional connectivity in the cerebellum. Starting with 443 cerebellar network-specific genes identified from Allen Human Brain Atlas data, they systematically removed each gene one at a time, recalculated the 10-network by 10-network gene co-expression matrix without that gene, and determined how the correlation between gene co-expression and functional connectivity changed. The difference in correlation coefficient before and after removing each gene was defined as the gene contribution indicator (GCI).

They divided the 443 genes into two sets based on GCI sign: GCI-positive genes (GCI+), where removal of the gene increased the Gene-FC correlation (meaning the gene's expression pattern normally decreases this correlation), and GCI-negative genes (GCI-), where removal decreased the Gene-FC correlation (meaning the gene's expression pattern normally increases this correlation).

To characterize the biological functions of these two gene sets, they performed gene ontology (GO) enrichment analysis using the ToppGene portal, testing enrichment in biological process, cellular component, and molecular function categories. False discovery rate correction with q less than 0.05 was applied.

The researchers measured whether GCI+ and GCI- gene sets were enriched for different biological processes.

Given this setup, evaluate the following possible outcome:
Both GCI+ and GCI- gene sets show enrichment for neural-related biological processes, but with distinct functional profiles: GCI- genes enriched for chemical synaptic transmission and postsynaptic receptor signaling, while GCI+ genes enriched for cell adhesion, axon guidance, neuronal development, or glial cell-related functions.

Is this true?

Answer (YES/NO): NO